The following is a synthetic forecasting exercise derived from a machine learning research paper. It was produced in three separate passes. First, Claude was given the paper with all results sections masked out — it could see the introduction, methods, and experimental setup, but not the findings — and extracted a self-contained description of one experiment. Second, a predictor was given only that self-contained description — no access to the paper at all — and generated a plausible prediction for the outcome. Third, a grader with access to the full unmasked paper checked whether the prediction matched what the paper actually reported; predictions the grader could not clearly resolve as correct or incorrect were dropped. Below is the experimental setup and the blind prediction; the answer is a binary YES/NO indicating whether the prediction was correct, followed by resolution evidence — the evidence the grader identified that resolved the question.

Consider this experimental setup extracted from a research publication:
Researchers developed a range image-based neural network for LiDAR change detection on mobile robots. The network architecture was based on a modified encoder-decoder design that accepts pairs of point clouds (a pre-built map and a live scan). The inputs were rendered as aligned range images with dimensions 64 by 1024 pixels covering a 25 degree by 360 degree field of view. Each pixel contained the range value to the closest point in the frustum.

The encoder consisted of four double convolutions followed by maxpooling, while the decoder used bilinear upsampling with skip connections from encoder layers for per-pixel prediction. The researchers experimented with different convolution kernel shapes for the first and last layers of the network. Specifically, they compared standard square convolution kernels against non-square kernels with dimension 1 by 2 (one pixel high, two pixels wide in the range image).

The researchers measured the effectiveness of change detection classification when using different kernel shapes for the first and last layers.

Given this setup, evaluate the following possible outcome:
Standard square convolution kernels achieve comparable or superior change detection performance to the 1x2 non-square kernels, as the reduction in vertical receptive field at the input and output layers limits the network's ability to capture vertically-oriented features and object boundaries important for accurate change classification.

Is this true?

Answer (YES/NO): NO